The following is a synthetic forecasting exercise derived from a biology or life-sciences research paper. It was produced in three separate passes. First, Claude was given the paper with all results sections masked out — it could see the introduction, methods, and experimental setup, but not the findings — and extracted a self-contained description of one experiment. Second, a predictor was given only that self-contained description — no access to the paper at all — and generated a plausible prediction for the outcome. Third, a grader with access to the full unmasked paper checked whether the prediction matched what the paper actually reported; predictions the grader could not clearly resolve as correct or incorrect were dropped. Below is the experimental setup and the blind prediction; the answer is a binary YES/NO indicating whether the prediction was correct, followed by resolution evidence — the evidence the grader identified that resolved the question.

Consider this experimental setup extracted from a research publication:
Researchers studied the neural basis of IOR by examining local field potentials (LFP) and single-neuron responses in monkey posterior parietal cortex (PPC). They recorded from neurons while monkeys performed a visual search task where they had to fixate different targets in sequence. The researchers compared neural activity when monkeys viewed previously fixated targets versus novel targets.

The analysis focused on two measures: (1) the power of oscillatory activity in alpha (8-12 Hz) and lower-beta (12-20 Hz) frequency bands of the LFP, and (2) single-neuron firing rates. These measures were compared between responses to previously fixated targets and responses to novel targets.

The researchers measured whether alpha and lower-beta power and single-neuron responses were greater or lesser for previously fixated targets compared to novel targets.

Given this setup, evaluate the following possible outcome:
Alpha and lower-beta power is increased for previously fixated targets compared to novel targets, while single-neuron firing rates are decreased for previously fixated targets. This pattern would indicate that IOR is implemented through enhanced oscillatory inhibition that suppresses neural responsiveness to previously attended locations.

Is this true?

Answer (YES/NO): YES